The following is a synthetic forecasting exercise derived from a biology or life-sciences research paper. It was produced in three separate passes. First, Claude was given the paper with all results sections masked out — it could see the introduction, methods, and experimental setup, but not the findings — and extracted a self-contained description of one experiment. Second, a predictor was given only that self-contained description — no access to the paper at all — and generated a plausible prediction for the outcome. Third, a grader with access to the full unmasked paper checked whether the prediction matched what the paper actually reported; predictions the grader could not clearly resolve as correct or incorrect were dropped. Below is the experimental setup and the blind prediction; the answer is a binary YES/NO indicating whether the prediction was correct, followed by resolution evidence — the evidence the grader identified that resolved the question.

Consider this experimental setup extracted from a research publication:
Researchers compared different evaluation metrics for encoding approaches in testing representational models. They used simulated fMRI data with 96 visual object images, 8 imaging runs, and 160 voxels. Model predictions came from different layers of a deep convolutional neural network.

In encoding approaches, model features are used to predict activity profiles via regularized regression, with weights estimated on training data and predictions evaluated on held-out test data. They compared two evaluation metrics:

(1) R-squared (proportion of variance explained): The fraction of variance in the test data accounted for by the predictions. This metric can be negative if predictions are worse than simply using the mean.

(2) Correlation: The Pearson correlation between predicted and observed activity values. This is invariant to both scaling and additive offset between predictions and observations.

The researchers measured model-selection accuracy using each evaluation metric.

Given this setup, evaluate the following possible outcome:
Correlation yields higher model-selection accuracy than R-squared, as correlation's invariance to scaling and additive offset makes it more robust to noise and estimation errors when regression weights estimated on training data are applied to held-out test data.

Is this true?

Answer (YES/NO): YES